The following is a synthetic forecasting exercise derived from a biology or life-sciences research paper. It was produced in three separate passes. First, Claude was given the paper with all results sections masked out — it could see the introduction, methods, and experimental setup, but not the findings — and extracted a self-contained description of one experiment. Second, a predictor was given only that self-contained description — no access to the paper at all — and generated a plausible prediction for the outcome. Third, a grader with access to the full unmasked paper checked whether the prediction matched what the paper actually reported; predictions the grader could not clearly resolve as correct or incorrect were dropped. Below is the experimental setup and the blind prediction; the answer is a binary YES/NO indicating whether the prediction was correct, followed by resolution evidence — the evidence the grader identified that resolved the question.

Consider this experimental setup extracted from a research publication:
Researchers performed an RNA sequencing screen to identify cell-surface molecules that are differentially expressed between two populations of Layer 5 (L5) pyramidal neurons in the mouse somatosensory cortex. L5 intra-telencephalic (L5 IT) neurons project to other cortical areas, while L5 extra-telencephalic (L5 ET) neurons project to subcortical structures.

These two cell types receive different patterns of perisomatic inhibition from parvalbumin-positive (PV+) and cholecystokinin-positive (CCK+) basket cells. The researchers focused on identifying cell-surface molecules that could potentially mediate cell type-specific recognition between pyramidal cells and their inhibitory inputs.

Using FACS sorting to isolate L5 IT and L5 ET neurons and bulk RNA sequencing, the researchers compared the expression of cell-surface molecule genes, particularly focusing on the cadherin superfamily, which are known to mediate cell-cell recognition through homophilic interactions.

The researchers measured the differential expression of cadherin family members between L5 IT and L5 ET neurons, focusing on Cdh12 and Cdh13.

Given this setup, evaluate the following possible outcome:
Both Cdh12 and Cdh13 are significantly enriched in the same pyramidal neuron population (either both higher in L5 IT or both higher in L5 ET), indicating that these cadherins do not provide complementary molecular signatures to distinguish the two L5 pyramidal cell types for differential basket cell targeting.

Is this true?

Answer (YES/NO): NO